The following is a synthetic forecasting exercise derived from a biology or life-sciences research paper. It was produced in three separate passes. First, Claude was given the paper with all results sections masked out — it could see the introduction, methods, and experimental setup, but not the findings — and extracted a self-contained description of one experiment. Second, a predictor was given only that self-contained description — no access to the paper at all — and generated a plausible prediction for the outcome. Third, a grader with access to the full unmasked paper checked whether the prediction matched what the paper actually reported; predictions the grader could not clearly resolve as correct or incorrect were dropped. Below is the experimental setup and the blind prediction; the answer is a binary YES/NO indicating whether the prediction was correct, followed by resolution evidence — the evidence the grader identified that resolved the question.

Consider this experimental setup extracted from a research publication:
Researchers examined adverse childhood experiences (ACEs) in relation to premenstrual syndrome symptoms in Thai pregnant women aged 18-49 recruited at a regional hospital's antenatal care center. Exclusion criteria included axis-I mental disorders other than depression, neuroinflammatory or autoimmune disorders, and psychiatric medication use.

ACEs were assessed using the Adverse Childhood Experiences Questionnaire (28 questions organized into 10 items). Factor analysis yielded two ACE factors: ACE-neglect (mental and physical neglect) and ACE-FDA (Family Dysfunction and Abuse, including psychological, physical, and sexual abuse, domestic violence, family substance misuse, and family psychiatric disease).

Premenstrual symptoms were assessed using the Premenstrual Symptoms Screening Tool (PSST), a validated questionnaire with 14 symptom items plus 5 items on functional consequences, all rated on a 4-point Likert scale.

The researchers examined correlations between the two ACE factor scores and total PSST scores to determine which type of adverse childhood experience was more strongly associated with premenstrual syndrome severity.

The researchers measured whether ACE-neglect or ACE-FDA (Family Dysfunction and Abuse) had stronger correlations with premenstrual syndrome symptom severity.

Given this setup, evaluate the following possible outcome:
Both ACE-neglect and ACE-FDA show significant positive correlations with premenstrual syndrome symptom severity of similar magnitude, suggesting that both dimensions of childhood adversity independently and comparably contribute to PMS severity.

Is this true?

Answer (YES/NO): NO